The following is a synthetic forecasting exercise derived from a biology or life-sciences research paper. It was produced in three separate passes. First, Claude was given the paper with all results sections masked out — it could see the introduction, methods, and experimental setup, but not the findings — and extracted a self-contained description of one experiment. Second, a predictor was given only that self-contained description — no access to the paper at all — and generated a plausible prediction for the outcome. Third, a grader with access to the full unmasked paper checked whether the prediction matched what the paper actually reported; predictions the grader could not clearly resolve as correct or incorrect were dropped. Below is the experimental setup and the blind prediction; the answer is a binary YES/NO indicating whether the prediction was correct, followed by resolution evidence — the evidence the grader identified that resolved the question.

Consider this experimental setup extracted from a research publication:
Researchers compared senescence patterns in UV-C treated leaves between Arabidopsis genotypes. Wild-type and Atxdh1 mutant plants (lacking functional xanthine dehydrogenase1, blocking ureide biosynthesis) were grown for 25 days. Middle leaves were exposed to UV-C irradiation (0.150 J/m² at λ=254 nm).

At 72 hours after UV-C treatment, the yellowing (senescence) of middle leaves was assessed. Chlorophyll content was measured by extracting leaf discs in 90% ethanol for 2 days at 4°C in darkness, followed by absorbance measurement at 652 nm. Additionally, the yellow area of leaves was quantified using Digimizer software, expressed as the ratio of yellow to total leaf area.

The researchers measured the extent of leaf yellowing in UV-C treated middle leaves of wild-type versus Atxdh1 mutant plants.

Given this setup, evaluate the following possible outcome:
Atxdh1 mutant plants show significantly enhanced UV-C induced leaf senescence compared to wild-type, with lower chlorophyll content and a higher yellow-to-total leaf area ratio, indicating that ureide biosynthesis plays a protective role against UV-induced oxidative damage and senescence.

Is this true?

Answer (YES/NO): YES